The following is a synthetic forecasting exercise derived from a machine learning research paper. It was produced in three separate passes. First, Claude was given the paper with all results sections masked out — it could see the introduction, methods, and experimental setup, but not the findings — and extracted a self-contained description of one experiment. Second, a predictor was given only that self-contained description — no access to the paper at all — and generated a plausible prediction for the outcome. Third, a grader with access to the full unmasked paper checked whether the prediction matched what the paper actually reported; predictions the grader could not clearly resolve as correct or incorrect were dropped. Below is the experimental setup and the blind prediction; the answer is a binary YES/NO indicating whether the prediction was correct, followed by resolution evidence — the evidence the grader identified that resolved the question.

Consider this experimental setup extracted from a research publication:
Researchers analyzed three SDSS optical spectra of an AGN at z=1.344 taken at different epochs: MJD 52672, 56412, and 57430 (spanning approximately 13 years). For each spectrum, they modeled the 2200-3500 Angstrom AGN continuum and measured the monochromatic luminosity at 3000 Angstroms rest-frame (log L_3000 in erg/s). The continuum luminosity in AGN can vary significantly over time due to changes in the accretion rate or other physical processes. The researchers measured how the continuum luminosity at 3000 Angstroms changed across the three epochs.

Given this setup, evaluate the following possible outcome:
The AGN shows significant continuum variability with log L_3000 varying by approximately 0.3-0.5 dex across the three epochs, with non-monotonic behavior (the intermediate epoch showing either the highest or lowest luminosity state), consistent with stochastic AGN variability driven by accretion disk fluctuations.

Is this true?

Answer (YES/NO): NO